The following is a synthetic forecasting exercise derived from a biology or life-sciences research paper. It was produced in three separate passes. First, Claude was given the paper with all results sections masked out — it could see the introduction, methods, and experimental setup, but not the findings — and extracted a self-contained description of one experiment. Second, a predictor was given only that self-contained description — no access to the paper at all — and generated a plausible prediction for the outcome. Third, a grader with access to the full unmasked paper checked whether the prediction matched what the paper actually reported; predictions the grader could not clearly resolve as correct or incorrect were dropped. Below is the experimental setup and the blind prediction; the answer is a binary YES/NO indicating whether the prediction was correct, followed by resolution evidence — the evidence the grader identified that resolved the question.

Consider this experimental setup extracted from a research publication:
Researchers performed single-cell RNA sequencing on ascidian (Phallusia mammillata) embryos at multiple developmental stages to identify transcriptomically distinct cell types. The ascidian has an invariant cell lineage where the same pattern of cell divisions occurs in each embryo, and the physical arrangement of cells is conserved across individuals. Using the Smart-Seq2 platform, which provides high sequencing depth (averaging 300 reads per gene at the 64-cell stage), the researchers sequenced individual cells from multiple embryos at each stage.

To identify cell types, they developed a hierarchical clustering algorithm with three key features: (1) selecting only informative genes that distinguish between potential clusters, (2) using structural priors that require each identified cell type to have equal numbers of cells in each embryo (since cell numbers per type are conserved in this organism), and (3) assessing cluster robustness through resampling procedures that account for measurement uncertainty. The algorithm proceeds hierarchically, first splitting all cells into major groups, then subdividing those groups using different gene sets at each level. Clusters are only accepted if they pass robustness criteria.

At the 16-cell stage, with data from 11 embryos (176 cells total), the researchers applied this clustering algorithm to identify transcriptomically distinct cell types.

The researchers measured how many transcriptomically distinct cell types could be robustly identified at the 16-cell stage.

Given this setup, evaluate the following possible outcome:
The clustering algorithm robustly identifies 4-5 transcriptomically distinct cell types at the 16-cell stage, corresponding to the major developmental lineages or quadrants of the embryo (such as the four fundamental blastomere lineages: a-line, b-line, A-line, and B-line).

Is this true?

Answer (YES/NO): YES